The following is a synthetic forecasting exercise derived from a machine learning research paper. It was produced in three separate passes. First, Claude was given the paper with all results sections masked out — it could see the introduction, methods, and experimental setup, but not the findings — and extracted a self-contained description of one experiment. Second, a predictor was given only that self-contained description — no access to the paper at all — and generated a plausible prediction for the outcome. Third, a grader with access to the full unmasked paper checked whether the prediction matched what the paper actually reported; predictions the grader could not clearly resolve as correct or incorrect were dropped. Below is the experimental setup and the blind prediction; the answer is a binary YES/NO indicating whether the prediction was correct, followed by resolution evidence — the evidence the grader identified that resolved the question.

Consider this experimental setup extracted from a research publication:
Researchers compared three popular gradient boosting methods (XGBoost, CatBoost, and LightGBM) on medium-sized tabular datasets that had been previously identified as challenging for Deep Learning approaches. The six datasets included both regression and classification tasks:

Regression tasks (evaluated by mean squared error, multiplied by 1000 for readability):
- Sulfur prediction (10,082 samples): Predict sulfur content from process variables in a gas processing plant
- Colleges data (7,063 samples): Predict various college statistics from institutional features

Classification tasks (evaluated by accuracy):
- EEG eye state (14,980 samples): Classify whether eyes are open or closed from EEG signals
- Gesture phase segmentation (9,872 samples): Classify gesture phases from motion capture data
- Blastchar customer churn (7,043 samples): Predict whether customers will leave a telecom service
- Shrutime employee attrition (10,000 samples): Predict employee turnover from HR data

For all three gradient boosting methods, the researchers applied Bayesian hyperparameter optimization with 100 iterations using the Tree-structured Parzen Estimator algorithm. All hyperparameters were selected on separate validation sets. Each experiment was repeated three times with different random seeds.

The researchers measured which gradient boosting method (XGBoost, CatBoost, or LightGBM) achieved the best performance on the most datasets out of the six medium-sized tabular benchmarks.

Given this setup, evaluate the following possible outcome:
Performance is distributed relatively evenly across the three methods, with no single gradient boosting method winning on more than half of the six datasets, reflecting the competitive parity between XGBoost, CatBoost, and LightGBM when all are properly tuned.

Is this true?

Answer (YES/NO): NO